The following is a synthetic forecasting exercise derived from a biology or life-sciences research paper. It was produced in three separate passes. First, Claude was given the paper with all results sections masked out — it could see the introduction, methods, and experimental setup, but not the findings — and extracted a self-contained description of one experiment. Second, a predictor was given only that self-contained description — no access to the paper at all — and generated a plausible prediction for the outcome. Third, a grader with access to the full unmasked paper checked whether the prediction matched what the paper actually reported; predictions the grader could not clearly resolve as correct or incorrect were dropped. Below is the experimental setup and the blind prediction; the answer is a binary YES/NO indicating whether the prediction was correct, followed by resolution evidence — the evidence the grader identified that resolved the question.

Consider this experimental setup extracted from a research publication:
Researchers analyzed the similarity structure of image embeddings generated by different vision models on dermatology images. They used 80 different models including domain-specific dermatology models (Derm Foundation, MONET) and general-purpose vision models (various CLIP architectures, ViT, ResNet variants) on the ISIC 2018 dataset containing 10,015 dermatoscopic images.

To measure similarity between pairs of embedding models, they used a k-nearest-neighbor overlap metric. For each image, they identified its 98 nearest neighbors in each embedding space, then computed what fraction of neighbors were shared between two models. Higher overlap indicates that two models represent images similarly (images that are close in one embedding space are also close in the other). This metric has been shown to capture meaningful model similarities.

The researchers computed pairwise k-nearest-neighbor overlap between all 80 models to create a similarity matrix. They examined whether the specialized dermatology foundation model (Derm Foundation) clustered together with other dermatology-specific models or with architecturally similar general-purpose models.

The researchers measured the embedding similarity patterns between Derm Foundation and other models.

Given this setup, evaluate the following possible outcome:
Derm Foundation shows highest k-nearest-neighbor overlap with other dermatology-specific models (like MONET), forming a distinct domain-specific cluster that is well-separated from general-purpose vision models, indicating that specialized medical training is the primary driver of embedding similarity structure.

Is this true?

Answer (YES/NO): NO